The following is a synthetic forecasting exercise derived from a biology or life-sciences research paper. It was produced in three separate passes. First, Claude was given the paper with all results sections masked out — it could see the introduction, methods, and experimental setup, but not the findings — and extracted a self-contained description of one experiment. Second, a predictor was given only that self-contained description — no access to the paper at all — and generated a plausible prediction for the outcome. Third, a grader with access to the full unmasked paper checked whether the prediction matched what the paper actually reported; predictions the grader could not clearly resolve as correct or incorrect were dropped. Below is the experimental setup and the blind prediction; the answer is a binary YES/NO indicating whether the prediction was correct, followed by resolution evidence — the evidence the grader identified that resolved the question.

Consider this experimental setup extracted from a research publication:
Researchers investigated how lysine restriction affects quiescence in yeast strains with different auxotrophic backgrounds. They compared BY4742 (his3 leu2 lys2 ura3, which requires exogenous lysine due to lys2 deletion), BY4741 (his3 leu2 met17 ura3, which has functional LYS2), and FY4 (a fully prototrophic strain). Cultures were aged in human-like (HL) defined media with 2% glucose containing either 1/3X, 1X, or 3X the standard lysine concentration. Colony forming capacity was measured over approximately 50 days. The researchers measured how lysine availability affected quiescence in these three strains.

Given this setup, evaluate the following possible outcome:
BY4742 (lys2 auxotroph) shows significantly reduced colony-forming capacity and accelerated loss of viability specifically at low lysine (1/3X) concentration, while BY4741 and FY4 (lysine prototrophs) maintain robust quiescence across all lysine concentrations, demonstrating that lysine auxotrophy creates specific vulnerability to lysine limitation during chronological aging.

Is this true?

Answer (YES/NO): NO